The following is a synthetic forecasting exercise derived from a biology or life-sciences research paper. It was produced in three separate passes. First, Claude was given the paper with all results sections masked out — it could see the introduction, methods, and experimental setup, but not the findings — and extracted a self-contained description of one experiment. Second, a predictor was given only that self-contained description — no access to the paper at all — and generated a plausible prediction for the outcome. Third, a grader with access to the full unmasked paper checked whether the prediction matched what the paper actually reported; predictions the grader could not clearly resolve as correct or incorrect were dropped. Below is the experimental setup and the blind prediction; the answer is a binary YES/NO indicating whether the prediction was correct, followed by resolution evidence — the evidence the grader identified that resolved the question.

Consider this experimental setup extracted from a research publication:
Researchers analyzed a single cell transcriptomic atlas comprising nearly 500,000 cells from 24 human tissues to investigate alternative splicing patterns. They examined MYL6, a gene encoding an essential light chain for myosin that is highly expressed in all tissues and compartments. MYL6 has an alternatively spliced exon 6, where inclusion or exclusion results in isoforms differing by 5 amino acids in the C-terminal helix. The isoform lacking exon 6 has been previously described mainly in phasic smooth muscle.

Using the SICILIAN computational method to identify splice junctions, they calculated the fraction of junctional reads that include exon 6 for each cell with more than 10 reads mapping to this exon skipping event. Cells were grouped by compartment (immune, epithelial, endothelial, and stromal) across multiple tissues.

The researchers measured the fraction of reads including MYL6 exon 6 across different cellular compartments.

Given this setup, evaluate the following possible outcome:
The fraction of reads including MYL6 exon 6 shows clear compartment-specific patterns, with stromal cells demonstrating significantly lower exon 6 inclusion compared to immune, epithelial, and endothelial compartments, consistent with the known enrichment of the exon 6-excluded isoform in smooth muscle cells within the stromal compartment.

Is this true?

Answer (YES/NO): NO